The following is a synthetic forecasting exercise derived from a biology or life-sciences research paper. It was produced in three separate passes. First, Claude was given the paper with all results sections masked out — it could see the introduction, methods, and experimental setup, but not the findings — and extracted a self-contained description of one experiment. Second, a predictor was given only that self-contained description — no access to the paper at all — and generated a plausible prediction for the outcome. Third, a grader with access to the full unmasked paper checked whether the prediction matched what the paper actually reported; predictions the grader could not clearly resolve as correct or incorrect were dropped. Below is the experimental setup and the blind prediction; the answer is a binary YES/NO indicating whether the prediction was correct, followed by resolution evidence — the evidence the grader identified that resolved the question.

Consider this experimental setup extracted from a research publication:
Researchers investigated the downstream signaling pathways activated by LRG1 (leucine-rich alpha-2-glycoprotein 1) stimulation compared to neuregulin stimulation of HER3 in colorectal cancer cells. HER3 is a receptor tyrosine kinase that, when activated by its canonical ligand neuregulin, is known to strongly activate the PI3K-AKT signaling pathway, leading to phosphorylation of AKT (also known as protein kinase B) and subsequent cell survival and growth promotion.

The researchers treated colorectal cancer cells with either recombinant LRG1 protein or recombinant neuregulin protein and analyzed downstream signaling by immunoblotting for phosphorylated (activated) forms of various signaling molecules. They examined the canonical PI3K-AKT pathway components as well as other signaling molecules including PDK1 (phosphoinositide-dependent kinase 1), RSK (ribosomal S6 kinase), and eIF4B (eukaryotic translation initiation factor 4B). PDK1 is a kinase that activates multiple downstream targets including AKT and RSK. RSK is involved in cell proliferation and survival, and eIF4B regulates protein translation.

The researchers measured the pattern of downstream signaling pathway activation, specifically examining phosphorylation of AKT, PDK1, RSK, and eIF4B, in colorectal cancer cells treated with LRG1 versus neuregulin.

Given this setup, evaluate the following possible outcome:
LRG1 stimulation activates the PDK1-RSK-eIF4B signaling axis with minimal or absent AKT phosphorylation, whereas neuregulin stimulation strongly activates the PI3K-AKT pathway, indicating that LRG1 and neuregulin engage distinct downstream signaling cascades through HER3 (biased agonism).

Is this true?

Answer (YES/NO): YES